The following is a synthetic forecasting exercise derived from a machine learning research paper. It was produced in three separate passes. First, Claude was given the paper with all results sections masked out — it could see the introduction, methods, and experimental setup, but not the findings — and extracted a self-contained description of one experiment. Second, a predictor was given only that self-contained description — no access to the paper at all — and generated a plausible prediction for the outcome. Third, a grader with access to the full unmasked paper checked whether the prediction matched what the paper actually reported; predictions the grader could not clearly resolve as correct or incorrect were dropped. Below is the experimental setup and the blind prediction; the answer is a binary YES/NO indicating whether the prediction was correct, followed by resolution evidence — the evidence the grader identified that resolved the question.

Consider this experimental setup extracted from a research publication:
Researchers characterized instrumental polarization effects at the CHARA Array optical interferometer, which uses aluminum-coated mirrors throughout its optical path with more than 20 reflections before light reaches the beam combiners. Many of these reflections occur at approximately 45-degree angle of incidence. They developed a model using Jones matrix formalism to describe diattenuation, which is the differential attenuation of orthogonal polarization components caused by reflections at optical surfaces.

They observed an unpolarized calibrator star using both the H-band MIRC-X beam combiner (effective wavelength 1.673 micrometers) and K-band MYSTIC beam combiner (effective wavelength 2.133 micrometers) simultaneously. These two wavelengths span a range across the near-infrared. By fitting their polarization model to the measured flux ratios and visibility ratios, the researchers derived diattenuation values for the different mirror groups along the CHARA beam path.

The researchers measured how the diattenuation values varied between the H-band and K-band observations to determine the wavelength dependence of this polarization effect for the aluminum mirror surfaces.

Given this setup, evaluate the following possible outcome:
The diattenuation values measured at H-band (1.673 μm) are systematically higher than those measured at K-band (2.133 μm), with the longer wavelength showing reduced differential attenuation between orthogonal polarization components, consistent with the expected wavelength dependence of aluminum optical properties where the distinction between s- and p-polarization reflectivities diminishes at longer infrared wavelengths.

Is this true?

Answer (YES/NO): NO